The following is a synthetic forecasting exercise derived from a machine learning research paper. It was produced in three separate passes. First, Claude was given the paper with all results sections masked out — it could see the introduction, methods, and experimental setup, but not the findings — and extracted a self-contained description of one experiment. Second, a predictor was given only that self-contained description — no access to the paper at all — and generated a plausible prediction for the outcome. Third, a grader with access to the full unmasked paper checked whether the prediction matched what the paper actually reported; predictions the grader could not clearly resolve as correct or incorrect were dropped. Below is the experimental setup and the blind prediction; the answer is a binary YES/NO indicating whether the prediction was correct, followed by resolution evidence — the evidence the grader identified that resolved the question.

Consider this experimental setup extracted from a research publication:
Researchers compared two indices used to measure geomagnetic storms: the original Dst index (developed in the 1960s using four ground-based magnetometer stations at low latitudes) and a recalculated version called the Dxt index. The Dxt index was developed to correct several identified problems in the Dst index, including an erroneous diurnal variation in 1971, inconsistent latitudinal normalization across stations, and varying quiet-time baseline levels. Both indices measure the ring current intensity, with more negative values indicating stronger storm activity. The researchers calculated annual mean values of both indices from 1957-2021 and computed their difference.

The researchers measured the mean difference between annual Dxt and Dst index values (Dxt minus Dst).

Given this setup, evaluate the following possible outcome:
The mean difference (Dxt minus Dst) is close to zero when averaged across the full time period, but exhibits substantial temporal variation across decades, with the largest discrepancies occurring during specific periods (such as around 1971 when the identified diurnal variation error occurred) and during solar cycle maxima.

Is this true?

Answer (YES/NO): NO